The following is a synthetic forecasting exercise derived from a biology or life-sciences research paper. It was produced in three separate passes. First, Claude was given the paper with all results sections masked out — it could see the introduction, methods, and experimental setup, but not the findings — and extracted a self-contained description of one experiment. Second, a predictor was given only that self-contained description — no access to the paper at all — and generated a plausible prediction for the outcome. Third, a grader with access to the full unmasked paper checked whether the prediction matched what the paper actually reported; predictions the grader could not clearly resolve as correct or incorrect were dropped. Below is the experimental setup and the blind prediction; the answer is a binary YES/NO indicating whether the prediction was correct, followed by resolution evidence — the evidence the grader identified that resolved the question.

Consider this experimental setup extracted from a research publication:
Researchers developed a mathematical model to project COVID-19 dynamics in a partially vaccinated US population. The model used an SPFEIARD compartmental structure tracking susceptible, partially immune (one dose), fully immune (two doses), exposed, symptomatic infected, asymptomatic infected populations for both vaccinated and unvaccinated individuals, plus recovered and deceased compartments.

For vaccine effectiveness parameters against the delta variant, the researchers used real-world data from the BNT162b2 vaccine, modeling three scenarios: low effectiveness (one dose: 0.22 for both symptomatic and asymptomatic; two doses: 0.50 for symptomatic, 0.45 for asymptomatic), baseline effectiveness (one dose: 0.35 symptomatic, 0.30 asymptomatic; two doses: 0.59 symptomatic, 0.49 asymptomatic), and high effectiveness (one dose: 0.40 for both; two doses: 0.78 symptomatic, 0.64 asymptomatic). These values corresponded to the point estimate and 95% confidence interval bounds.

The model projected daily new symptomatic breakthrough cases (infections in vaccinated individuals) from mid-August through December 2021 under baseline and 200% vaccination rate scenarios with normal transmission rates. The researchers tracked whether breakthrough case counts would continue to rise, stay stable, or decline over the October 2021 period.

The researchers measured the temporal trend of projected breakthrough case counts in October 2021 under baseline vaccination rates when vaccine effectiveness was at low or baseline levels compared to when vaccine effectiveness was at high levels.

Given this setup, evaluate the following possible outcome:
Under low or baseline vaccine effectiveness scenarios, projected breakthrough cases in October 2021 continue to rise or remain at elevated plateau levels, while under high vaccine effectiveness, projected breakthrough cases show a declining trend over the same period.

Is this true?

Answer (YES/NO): YES